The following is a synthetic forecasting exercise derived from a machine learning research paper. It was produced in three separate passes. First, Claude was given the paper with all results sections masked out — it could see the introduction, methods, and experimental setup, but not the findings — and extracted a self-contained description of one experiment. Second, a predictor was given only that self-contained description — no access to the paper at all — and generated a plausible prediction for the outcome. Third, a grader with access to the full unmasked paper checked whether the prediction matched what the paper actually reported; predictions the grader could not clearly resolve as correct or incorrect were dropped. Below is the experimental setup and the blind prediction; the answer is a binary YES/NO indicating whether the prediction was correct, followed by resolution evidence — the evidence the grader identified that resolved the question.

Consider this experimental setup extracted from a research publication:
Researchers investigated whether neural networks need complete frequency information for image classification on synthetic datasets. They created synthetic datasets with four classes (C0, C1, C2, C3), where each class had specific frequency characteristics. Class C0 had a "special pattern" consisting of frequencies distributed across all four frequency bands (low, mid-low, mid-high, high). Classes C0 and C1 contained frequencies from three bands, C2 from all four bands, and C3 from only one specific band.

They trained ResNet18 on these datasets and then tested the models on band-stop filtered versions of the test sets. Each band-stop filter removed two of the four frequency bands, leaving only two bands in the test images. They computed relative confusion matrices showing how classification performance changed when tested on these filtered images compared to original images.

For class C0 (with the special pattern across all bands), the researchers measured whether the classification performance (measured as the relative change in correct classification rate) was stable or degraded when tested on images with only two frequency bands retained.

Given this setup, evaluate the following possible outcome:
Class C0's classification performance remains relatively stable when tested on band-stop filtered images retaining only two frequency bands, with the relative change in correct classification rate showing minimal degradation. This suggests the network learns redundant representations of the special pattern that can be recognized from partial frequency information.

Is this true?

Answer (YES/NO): YES